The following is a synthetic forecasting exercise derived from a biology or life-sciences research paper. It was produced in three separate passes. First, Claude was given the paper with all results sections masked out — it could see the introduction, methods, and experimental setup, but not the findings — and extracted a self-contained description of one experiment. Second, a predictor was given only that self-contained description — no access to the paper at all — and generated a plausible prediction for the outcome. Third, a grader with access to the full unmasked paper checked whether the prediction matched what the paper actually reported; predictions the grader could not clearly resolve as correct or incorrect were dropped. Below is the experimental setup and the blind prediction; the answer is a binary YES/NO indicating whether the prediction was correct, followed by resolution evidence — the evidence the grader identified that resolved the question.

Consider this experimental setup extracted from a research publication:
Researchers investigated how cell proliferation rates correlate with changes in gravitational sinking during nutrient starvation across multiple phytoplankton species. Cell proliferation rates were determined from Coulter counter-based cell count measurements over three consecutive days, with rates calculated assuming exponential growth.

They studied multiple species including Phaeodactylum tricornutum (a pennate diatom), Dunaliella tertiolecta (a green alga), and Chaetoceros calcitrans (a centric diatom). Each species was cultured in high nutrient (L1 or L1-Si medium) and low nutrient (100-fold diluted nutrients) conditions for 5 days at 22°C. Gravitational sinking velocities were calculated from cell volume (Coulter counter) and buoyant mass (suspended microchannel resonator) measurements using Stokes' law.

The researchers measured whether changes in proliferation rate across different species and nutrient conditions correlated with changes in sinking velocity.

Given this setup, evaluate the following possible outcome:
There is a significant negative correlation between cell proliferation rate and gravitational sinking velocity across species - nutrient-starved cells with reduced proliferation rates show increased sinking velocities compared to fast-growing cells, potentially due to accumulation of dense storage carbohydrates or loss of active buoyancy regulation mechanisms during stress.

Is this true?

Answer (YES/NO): YES